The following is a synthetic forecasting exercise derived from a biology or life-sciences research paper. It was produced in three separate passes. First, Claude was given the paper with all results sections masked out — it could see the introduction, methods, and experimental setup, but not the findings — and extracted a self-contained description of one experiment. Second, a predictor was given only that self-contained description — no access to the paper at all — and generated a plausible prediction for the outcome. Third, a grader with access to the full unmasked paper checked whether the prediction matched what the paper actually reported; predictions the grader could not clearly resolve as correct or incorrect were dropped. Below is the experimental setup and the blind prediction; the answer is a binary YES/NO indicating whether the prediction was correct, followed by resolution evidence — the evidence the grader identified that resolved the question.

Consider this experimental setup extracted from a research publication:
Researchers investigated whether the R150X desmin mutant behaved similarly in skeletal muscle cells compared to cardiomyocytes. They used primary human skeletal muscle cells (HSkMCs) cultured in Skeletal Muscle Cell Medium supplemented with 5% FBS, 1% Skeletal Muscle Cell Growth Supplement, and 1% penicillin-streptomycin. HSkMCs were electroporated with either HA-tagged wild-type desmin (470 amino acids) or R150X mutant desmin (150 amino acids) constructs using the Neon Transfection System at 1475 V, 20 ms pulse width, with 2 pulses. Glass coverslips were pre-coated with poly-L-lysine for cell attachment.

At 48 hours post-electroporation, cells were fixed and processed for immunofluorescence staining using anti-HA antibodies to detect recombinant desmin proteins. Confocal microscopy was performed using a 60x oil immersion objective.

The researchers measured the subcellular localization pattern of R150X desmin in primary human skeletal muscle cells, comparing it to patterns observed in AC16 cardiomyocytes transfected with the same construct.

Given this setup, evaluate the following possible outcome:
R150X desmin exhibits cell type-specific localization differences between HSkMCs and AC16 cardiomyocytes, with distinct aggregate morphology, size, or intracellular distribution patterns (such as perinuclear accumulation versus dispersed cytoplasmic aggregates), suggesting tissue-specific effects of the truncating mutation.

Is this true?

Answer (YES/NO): NO